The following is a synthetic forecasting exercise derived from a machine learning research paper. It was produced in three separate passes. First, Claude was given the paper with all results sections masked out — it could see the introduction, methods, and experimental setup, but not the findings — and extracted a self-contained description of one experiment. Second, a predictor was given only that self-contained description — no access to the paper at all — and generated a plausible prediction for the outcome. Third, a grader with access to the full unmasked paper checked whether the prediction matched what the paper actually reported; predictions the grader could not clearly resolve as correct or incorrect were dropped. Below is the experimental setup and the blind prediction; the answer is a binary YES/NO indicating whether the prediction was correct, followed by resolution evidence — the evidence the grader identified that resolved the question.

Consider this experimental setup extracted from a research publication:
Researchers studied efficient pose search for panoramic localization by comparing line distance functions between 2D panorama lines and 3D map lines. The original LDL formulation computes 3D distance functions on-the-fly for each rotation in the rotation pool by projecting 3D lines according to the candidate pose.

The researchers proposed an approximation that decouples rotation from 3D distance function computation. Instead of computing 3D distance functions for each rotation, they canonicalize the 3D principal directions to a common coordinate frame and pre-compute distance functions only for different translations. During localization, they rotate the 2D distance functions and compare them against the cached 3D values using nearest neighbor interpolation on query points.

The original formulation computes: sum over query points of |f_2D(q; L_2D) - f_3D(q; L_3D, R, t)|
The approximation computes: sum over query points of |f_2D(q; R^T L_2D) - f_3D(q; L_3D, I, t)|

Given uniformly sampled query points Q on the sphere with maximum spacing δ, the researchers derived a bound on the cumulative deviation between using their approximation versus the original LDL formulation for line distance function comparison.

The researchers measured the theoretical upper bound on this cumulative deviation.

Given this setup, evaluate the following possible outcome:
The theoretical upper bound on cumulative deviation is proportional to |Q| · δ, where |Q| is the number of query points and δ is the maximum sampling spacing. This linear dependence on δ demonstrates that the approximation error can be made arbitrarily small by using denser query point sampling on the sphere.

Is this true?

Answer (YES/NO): YES